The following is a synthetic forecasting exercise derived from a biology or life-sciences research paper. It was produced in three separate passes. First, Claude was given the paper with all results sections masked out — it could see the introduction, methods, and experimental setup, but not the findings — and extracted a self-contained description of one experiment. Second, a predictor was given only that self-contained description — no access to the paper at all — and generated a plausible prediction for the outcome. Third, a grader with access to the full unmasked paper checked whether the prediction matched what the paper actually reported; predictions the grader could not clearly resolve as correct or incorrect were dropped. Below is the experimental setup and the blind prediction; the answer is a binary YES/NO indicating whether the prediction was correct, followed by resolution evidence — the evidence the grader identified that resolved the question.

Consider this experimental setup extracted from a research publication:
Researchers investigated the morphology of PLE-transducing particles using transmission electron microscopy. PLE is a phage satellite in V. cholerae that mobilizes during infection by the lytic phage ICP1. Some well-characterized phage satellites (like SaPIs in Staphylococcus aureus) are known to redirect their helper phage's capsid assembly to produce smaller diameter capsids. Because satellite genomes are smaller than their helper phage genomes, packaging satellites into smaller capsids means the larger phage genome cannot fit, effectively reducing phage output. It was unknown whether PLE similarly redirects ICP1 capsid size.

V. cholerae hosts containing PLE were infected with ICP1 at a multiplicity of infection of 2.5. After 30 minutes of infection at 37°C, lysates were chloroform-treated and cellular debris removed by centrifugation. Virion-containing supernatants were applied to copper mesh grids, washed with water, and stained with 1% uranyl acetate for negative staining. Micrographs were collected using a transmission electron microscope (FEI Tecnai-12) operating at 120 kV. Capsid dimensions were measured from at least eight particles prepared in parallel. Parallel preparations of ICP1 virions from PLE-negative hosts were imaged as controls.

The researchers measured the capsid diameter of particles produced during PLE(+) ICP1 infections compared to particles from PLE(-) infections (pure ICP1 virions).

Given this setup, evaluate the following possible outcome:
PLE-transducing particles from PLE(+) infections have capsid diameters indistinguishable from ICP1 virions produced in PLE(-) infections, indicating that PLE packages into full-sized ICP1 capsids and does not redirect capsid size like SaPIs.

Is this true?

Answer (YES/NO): NO